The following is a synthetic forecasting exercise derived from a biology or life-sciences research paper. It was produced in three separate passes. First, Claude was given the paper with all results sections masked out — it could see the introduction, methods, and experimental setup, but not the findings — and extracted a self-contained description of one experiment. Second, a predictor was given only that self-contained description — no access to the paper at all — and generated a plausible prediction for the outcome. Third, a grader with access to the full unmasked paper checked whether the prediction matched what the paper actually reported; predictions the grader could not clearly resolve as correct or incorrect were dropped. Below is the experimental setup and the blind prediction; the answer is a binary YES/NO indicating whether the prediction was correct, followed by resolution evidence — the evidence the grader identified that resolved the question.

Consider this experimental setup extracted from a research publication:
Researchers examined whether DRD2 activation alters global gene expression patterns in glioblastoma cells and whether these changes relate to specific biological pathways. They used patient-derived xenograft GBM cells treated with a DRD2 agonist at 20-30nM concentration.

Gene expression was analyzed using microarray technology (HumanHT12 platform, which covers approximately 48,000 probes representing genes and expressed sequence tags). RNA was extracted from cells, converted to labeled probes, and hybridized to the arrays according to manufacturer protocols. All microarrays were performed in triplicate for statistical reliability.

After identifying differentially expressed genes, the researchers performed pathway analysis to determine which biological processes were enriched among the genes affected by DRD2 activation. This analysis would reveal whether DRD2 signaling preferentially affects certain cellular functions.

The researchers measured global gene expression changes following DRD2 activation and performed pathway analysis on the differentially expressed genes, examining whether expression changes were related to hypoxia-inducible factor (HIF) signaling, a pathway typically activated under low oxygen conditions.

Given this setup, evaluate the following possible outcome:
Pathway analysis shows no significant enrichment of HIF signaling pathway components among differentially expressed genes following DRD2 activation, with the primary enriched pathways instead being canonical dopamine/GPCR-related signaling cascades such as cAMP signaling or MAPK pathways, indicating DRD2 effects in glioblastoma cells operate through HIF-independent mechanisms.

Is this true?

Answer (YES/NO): NO